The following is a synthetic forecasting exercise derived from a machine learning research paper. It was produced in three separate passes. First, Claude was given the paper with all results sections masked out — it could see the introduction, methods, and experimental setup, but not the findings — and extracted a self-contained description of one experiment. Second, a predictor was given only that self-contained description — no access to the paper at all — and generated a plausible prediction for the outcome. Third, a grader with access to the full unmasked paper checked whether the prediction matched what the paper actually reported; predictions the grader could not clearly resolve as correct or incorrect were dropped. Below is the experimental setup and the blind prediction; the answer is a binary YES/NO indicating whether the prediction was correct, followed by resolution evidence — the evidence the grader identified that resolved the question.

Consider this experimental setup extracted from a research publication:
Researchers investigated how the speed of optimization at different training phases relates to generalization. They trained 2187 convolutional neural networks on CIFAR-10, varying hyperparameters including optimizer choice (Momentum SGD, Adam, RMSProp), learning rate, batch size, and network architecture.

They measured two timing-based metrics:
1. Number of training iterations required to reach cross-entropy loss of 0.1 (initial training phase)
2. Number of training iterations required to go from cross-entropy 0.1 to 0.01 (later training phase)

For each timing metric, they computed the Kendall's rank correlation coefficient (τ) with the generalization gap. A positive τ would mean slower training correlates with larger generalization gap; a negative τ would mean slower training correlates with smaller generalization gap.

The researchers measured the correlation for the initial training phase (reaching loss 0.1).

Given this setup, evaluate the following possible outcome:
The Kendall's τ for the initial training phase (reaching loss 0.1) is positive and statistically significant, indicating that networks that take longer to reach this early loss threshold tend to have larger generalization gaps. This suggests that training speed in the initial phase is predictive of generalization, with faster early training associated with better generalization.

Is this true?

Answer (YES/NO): NO